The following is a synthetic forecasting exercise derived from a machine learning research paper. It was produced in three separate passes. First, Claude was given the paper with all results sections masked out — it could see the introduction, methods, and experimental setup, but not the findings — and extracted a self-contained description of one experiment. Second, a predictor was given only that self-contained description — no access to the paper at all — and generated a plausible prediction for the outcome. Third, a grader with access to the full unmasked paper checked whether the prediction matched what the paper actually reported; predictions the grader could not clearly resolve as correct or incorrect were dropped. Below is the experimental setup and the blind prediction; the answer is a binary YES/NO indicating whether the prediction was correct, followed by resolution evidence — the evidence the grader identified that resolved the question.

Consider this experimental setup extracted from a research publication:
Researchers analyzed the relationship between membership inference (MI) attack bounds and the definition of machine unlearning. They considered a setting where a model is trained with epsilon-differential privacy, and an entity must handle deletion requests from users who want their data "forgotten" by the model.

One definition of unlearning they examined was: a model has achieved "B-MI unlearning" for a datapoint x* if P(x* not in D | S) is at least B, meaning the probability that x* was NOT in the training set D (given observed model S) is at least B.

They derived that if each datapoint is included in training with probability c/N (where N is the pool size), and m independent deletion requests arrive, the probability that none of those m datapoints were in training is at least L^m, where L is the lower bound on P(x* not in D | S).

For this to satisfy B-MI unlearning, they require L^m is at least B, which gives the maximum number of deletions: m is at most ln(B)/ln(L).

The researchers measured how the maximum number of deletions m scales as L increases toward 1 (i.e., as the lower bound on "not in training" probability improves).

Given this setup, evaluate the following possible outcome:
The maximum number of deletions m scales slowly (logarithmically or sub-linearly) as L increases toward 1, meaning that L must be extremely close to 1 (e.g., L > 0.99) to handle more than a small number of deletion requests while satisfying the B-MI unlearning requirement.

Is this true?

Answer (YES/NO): NO